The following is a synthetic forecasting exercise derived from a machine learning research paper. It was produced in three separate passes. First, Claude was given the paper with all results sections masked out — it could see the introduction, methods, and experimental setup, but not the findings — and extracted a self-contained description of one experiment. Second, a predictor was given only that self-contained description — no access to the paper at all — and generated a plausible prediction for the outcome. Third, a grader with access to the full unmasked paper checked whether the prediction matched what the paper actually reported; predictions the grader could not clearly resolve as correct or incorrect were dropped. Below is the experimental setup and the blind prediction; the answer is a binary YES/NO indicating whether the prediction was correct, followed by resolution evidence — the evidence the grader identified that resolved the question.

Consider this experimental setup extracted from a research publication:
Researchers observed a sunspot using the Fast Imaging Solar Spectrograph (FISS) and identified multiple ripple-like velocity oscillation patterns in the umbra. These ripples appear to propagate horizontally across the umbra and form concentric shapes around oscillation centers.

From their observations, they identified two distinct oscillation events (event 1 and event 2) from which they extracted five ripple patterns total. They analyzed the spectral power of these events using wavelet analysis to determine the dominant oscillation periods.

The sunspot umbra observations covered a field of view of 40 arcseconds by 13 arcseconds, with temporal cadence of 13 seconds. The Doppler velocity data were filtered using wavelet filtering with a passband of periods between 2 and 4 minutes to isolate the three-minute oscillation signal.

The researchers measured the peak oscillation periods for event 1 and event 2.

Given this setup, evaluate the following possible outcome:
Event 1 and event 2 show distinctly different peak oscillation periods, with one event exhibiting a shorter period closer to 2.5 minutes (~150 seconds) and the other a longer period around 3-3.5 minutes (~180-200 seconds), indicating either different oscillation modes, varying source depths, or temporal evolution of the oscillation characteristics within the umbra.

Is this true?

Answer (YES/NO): NO